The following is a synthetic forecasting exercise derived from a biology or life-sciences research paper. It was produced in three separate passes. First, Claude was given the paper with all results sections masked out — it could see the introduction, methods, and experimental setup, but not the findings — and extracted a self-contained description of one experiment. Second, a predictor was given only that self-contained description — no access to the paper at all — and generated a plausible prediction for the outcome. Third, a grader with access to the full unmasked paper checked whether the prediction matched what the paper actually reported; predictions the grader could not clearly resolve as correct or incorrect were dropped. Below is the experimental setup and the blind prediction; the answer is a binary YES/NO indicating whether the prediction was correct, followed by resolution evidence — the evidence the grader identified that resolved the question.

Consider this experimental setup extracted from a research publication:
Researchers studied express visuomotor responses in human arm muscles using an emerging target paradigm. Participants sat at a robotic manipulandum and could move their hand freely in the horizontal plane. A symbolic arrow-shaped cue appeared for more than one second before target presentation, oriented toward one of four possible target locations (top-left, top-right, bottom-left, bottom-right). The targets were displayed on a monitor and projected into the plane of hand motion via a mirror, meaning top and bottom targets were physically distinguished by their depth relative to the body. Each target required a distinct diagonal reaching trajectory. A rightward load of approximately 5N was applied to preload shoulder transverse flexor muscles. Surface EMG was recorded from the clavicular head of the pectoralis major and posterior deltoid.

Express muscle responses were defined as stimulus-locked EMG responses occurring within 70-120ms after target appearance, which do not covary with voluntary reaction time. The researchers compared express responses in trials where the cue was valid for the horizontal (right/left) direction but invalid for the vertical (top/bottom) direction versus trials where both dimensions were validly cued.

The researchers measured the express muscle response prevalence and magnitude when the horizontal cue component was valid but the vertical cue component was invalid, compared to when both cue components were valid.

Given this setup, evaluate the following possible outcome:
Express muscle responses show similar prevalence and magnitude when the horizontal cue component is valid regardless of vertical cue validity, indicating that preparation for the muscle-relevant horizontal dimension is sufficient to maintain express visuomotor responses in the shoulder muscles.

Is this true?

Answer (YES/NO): NO